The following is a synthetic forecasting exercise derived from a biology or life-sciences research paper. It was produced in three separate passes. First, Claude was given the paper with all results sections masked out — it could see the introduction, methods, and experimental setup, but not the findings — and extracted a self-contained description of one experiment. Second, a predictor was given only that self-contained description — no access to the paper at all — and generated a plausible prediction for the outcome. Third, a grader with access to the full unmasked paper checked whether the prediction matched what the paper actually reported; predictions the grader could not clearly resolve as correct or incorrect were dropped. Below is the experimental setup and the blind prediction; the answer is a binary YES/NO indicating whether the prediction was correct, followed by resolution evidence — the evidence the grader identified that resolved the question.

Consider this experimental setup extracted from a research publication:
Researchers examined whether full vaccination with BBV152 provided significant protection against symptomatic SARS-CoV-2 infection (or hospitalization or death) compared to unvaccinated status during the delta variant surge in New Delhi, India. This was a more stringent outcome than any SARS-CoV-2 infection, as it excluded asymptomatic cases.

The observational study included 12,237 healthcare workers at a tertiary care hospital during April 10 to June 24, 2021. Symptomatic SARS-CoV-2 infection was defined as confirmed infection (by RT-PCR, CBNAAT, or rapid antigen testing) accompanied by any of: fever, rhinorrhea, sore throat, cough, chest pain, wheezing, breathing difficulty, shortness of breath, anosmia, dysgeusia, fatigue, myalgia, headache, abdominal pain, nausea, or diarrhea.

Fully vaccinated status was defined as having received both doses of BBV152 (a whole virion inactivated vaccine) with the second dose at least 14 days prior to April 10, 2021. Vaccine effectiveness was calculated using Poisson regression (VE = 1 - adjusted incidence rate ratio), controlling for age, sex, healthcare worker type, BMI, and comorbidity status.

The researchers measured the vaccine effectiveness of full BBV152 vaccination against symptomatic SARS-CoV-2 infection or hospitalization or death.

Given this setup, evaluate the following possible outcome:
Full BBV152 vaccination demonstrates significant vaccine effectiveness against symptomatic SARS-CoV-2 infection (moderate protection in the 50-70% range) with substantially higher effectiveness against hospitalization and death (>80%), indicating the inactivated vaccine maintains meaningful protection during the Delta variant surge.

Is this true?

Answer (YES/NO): NO